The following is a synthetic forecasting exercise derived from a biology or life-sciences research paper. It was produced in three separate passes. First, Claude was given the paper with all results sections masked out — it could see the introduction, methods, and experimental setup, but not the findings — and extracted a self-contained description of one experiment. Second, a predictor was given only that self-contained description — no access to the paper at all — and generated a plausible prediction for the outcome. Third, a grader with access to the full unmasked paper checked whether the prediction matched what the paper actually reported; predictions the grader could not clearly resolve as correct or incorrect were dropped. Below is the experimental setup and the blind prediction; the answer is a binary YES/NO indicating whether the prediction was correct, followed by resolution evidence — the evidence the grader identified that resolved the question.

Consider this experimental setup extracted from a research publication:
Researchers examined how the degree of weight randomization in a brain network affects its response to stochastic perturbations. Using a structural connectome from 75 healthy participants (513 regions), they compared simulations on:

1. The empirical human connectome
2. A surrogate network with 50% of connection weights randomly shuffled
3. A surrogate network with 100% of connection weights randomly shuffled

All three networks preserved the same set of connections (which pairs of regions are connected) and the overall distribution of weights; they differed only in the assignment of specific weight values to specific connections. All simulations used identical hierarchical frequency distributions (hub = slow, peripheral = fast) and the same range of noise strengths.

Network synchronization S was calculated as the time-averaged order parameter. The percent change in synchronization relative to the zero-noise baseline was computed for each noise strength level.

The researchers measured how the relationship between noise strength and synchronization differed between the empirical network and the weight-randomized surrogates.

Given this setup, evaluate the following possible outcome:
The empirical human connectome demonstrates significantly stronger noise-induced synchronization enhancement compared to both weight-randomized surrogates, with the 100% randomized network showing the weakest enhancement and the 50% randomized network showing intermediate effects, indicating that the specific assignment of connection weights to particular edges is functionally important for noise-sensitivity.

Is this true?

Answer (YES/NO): NO